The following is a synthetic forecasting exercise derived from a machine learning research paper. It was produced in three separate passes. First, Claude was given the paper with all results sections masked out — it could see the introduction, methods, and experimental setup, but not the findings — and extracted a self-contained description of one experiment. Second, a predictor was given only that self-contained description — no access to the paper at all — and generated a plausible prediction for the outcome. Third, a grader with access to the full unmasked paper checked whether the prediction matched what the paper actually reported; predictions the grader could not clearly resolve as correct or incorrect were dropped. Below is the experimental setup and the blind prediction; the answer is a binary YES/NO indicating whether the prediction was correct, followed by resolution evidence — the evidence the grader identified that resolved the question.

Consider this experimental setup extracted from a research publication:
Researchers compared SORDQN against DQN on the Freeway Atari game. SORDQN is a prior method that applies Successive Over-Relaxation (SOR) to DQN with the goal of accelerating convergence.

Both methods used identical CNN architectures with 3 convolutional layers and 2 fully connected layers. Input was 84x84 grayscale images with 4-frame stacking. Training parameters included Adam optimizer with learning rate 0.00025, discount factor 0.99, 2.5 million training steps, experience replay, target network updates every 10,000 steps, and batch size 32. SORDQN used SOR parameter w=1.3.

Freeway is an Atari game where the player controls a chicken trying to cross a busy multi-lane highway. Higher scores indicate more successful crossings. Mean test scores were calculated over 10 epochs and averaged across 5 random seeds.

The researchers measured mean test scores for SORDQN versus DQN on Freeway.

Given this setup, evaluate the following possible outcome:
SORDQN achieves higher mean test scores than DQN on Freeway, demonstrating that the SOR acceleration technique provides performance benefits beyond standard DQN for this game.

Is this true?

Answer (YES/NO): YES